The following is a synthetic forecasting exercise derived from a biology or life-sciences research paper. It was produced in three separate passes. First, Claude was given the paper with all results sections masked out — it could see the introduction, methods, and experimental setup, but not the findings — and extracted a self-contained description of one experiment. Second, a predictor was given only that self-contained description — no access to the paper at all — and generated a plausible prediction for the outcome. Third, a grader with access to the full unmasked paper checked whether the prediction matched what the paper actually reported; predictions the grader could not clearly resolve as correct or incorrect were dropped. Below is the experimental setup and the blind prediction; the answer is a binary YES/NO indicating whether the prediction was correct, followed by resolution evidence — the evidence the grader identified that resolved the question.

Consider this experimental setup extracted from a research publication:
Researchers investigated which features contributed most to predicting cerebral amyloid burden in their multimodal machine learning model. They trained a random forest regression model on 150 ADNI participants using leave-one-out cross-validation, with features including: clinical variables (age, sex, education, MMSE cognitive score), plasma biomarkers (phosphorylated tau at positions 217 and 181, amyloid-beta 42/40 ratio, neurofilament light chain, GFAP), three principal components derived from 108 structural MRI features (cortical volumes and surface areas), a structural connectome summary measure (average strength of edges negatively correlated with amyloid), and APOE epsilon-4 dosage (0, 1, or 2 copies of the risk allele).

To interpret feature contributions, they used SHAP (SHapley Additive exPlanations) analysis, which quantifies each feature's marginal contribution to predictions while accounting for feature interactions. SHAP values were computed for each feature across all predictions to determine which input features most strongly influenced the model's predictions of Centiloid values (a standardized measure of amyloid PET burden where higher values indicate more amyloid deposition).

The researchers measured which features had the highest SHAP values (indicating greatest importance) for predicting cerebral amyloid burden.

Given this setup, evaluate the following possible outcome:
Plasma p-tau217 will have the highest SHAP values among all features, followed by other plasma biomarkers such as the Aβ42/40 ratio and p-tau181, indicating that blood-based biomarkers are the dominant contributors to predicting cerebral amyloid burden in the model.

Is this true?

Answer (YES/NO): NO